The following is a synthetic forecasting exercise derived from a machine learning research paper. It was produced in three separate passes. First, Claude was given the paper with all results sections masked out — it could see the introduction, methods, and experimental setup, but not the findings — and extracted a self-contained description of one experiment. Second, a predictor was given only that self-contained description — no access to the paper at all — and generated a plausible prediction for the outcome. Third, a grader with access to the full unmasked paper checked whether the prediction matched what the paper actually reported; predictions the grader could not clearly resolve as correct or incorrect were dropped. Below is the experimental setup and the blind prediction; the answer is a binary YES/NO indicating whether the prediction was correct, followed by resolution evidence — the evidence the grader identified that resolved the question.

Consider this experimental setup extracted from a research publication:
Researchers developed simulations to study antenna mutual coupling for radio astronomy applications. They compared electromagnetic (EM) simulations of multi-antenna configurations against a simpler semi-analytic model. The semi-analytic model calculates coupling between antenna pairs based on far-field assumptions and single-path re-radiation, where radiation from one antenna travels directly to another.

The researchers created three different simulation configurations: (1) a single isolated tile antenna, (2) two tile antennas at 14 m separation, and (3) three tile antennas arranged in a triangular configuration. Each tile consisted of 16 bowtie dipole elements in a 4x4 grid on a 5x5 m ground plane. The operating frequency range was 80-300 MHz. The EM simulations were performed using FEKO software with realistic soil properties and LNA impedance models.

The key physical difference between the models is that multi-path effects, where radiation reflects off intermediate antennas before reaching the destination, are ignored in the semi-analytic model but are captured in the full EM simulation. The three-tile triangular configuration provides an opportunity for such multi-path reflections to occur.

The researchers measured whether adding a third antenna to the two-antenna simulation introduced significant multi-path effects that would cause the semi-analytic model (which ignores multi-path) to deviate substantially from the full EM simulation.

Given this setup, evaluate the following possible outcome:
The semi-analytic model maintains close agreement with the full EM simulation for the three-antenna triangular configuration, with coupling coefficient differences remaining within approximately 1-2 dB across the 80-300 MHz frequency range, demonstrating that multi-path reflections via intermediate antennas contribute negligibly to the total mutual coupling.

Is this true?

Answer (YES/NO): NO